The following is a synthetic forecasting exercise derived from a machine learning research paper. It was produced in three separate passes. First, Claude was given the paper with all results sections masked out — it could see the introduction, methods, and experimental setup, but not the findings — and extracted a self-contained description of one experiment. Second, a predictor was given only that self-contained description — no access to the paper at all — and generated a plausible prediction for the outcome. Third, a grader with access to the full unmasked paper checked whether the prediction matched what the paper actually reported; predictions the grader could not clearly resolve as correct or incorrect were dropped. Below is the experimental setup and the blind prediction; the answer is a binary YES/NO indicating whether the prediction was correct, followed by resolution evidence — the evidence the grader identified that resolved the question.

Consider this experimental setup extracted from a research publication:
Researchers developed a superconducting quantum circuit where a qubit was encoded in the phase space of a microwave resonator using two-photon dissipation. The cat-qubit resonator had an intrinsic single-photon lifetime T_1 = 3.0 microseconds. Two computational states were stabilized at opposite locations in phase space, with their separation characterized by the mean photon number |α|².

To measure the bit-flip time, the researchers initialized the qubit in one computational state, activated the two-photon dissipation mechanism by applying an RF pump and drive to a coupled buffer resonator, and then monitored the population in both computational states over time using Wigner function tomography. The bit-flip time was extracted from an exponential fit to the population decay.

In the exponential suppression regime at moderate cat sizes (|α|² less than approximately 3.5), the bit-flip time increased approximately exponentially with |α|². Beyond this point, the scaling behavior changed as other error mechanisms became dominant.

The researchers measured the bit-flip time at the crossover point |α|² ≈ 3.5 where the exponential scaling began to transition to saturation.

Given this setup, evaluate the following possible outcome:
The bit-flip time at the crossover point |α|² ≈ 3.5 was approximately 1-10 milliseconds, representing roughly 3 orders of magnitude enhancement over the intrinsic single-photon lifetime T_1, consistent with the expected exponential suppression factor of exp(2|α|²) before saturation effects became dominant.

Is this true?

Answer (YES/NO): NO